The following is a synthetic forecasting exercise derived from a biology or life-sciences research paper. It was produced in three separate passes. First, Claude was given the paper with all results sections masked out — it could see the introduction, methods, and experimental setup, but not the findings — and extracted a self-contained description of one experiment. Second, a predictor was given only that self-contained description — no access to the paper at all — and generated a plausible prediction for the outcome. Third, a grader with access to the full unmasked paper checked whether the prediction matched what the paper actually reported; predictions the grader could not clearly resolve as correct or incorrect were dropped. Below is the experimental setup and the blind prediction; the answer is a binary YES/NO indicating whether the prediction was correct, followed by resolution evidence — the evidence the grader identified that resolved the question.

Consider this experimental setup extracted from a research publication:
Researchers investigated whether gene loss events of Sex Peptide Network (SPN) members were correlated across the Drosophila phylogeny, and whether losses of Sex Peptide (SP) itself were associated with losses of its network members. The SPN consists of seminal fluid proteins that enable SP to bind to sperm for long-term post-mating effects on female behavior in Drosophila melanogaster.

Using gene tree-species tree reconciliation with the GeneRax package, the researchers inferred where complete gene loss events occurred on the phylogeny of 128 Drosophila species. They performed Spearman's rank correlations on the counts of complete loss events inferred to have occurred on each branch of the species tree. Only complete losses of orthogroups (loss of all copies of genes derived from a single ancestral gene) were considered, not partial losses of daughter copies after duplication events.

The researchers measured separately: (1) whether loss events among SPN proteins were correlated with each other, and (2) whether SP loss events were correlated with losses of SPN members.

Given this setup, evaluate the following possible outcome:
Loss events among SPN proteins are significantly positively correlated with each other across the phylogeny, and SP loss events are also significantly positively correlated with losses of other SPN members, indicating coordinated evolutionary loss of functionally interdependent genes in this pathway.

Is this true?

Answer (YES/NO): NO